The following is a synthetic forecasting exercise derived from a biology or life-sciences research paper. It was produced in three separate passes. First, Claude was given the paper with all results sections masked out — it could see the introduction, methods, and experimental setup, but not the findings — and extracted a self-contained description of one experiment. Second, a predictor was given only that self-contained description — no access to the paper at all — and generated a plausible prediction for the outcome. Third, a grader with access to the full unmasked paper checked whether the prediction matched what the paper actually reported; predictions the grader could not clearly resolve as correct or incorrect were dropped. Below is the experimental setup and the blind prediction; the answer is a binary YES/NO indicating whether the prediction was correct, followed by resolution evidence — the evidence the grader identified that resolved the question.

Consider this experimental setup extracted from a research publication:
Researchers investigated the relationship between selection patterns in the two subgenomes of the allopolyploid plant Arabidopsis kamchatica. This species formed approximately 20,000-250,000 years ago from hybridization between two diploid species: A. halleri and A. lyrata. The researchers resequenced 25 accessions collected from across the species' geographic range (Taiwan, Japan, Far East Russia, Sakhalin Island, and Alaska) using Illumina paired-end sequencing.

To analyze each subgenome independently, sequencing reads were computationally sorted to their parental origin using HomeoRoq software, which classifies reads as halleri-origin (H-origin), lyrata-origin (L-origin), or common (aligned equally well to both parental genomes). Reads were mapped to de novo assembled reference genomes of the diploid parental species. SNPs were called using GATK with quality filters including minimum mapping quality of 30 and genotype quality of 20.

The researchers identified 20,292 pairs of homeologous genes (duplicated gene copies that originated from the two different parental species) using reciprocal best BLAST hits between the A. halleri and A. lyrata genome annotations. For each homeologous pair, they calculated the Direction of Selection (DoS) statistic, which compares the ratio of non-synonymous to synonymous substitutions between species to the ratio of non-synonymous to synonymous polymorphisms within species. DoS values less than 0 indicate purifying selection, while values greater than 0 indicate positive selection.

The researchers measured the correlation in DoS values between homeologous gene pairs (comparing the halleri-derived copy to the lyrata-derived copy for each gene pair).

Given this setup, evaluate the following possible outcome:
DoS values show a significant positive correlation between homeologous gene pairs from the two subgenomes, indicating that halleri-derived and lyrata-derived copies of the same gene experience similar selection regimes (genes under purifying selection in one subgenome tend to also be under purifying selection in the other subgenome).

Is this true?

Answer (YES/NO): NO